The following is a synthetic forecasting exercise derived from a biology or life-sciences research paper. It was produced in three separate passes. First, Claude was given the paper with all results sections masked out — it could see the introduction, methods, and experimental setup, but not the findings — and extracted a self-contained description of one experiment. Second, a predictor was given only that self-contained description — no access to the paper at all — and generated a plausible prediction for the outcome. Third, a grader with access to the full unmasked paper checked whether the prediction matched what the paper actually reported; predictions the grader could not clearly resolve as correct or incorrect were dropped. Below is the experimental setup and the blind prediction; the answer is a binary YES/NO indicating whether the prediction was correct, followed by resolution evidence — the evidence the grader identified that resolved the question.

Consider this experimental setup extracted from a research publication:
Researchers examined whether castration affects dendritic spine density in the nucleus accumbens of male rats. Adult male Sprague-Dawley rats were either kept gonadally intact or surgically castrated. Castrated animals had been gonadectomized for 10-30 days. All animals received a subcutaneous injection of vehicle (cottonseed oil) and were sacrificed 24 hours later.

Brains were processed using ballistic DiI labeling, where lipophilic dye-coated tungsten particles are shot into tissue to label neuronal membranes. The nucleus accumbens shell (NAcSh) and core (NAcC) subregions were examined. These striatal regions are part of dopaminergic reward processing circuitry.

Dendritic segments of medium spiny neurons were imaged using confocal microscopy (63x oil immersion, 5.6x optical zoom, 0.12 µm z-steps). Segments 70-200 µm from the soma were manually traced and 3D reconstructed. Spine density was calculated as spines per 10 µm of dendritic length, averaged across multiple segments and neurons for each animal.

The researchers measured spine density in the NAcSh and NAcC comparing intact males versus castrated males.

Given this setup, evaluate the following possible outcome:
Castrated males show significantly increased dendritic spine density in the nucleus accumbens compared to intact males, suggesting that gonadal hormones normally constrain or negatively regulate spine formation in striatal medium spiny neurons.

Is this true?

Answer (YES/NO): NO